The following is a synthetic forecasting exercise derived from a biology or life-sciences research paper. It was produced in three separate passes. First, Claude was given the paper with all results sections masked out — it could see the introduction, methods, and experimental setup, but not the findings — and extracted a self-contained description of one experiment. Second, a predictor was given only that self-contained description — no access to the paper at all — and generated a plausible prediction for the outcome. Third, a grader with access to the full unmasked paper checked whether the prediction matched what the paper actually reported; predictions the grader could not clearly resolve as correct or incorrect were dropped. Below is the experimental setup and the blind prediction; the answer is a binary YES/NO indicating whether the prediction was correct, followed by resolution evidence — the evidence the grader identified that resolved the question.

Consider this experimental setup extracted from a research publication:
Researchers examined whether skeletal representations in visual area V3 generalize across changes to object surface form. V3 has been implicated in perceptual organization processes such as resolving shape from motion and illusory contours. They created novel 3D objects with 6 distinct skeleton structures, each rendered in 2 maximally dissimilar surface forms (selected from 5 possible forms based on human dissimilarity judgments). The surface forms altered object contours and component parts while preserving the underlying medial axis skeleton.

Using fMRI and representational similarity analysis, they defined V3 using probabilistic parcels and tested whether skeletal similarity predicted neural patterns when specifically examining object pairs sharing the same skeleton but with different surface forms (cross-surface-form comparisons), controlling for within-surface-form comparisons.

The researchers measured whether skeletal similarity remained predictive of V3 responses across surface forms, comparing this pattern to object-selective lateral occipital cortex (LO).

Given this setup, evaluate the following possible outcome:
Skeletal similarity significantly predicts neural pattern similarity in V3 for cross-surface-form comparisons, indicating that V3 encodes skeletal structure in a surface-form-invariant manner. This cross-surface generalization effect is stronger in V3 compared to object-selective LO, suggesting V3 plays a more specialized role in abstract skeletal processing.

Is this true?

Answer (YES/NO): NO